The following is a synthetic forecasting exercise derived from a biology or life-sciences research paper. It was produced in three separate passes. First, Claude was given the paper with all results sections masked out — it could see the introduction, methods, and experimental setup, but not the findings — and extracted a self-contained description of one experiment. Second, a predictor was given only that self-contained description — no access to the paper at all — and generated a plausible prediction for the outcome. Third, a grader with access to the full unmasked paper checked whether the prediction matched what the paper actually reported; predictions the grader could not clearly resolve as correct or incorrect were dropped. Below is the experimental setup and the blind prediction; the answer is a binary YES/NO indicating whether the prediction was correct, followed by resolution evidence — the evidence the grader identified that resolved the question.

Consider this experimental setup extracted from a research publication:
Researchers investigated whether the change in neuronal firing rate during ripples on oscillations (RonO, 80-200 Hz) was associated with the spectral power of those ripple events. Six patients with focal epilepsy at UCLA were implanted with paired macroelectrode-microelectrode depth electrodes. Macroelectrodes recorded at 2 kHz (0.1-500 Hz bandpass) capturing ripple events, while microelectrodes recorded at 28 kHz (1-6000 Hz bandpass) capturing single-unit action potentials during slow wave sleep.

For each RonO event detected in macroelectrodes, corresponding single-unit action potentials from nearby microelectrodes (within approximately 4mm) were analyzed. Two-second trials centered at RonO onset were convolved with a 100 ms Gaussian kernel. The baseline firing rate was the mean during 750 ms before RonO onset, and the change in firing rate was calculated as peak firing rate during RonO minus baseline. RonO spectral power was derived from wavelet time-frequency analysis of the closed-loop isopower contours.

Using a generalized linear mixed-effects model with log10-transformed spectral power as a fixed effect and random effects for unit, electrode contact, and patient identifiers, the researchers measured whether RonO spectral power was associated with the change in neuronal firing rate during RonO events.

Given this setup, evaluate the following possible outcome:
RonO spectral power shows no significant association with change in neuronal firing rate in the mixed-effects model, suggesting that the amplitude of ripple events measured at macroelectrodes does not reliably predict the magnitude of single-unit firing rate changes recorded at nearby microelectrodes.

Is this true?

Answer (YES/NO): NO